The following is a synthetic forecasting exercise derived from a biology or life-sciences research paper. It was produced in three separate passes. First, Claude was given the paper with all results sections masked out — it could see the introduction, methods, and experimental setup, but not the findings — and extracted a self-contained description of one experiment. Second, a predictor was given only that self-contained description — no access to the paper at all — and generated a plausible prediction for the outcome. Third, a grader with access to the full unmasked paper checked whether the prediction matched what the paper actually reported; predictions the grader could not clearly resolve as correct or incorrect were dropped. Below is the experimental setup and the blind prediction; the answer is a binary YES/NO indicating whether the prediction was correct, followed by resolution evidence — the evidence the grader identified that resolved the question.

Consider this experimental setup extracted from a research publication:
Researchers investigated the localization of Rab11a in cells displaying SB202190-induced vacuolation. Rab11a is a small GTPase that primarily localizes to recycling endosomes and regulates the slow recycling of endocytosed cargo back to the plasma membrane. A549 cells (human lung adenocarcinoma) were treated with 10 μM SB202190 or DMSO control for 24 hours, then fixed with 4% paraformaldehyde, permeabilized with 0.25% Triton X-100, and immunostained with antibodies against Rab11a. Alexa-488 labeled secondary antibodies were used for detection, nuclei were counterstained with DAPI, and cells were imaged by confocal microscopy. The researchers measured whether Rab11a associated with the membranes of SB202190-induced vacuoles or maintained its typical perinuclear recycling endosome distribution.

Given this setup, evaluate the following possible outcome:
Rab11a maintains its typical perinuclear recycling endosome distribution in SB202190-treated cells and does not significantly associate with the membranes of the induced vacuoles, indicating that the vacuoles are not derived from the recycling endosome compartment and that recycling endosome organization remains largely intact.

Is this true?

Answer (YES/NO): YES